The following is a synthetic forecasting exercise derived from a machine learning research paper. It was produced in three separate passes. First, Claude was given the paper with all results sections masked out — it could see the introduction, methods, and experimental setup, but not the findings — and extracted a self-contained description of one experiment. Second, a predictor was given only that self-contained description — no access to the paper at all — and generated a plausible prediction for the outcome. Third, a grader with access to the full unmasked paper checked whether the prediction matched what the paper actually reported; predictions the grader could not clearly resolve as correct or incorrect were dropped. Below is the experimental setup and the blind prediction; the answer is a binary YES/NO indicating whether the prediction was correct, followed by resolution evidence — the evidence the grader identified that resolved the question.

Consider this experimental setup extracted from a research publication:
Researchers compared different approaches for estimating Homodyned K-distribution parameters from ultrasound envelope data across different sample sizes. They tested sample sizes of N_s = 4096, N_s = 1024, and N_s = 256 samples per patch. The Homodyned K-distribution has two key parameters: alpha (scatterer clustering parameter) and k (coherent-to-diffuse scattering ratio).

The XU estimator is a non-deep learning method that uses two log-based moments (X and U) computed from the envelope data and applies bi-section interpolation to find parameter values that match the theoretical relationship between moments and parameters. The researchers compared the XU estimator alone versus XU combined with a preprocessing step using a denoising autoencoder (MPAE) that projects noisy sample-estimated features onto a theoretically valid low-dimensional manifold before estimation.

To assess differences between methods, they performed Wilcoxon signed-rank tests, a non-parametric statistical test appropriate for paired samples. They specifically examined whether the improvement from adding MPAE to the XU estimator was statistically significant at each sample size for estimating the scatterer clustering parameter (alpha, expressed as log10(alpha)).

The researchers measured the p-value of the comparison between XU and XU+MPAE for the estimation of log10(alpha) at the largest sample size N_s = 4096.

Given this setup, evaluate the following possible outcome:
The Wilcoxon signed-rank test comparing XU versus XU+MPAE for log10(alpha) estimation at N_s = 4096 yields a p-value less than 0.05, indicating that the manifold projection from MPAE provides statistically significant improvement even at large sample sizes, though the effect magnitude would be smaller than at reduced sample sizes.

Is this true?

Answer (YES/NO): YES